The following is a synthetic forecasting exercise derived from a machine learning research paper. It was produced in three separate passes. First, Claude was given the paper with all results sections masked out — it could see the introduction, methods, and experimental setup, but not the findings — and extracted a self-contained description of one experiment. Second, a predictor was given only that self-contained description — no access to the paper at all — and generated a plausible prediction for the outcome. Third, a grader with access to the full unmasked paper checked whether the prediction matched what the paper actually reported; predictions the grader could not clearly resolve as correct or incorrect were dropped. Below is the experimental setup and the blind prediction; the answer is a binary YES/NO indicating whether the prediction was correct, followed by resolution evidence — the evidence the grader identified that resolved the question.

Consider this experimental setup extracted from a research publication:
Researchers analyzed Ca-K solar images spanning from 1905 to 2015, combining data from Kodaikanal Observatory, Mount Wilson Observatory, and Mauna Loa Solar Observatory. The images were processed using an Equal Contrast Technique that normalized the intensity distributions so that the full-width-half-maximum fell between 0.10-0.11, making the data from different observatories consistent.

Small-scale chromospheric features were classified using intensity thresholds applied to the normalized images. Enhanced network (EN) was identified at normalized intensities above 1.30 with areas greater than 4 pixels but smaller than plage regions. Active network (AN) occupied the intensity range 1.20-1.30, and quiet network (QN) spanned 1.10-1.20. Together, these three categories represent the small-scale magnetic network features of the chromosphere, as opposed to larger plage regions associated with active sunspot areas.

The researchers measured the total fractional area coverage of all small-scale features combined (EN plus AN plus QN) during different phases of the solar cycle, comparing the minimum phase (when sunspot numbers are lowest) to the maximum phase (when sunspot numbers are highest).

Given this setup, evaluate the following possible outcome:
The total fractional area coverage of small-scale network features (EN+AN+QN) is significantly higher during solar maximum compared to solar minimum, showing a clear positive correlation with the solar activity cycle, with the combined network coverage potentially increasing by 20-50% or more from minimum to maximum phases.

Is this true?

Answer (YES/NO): YES